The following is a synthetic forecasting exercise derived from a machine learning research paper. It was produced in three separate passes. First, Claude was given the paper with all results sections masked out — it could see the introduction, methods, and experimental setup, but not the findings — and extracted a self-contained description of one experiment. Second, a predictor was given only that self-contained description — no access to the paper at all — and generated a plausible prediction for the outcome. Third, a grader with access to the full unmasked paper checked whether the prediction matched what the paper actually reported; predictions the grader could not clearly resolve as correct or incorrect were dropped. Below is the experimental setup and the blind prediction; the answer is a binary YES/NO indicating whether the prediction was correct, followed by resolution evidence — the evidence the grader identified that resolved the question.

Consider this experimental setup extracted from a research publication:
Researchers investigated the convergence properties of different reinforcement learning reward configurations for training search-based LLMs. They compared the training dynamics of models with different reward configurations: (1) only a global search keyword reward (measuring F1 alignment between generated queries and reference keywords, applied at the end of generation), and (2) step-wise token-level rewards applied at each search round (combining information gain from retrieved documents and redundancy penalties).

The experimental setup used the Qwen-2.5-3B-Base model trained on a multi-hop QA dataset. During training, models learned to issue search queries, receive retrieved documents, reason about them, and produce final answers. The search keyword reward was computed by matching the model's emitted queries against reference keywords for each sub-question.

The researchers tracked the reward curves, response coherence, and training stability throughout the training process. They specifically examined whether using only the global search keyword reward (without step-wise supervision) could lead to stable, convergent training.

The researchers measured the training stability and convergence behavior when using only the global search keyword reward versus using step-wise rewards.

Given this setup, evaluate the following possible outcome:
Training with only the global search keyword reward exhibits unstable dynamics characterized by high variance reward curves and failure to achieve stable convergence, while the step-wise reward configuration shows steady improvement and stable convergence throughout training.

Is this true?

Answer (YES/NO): YES